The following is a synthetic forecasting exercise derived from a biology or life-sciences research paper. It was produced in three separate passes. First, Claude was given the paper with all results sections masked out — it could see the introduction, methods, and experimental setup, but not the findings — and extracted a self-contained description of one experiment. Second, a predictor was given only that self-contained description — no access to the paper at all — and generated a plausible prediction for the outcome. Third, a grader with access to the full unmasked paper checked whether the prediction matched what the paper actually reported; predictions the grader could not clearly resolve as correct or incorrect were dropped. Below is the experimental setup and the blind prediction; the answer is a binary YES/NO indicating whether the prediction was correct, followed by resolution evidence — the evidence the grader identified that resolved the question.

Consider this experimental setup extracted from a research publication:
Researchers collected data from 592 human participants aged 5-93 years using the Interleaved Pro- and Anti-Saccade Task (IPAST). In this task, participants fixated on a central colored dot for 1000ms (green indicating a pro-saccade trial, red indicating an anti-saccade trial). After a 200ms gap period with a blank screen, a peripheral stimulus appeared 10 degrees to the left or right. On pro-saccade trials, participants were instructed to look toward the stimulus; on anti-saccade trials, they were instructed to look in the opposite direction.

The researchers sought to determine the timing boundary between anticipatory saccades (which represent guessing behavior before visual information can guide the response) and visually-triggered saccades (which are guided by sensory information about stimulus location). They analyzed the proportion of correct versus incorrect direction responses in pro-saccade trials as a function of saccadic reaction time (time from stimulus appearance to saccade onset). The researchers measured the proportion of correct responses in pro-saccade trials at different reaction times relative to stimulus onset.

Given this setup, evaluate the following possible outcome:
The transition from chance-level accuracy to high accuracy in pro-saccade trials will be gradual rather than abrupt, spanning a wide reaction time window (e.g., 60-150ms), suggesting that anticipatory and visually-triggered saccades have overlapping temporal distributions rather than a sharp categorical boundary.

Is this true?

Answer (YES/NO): NO